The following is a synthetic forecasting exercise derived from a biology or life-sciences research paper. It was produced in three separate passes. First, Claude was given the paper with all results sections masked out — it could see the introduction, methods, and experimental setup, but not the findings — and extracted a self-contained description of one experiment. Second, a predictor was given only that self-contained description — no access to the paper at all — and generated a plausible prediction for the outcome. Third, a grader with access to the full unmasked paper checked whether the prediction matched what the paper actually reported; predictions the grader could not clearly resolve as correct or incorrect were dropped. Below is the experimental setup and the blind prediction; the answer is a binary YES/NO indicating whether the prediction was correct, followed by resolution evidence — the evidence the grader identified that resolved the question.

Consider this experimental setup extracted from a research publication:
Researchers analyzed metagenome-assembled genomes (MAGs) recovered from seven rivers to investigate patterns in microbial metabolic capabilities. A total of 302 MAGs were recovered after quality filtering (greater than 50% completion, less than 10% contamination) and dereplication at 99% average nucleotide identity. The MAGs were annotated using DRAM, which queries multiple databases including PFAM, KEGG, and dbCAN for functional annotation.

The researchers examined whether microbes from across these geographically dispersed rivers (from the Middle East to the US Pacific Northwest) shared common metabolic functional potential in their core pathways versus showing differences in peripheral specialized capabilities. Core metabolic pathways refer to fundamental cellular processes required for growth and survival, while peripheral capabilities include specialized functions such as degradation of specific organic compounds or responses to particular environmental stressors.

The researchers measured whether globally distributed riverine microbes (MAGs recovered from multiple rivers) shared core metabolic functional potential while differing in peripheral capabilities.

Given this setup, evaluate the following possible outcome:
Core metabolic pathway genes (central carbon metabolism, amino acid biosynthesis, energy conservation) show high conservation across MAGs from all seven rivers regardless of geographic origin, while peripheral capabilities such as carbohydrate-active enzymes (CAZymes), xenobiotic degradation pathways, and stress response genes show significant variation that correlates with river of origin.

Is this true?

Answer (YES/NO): NO